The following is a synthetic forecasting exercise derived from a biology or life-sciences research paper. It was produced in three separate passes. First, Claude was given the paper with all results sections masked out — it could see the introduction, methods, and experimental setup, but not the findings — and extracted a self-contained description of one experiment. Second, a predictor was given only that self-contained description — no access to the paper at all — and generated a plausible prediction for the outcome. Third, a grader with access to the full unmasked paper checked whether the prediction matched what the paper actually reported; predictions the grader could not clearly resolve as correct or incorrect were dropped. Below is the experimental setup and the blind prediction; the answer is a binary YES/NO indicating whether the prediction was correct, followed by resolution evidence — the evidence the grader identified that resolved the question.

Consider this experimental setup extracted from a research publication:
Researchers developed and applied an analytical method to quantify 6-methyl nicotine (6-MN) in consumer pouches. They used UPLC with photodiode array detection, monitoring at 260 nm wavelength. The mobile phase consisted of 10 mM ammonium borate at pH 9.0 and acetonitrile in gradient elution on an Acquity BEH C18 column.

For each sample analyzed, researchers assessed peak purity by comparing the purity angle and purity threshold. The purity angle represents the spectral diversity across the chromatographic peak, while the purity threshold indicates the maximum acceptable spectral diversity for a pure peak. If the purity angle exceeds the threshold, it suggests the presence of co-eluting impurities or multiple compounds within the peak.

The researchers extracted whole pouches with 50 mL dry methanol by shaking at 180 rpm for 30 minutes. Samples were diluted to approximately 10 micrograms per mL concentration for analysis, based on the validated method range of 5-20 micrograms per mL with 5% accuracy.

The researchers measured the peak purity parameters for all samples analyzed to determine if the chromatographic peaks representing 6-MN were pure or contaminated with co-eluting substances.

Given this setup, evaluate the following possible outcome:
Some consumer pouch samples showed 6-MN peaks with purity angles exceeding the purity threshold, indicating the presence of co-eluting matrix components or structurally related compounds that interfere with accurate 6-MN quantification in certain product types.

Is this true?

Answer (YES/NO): NO